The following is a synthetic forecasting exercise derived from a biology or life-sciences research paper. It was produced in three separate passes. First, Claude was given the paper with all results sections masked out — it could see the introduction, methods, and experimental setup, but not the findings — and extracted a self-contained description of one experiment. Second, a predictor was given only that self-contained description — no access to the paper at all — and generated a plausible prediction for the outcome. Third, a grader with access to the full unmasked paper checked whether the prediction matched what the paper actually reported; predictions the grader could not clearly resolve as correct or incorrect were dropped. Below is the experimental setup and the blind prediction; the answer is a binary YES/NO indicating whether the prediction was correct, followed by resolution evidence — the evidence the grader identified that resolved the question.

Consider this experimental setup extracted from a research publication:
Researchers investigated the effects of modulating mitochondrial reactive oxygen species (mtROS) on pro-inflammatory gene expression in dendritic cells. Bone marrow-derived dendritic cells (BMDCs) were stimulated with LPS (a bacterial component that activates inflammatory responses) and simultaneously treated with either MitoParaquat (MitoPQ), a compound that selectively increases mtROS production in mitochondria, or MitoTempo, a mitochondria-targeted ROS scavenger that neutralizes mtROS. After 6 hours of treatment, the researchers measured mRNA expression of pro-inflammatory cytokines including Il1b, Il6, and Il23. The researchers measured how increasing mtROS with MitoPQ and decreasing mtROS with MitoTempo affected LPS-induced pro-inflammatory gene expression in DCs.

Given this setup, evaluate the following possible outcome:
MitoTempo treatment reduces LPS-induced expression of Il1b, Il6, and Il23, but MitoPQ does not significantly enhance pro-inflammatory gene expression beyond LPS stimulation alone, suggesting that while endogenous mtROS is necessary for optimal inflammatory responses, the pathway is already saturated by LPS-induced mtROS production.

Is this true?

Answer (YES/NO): NO